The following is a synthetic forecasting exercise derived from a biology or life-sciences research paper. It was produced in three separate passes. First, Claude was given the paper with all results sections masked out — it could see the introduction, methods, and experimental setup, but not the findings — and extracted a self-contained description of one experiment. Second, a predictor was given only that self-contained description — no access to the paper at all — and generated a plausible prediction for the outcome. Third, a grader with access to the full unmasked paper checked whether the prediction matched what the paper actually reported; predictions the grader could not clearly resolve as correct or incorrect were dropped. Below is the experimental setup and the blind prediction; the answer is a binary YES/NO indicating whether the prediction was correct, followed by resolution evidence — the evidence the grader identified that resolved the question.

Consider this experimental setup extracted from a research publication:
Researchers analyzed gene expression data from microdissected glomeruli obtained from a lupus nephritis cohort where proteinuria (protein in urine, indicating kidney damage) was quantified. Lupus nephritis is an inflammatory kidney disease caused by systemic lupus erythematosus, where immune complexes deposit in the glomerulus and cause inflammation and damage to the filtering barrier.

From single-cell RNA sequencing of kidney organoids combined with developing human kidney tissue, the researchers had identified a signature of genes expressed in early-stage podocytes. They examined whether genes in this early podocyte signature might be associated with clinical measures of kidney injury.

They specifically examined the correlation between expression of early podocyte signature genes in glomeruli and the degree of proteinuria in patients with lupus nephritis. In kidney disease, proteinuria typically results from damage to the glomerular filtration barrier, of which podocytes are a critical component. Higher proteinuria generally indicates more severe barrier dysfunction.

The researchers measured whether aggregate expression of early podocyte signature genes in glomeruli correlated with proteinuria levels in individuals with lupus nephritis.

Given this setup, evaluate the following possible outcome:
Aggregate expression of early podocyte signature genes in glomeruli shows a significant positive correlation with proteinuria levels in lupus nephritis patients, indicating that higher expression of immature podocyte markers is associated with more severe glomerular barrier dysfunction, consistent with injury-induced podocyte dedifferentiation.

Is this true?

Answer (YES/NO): YES